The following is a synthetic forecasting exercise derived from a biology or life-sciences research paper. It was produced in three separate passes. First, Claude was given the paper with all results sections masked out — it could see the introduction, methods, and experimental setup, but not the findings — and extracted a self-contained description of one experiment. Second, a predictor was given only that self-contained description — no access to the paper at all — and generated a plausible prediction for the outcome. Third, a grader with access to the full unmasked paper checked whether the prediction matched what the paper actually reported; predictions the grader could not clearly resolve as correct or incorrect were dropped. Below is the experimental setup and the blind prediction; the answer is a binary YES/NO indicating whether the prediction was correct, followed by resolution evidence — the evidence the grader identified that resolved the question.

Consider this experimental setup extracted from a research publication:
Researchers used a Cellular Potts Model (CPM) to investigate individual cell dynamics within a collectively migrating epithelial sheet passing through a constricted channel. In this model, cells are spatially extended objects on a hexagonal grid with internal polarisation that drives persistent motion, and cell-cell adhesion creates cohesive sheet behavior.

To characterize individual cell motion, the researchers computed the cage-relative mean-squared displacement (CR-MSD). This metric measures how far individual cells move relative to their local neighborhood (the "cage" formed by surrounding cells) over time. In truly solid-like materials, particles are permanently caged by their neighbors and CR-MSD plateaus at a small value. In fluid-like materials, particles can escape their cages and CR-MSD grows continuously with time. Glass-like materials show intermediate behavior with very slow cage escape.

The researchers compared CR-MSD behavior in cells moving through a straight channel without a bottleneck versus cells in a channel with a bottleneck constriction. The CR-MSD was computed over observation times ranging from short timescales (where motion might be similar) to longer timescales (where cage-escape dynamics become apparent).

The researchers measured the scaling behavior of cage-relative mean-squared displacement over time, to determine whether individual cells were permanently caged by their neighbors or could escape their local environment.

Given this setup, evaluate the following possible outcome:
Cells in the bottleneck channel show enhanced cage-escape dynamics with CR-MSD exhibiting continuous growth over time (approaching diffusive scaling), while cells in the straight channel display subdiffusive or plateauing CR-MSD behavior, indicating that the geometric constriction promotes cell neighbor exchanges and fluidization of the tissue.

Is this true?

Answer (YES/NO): NO